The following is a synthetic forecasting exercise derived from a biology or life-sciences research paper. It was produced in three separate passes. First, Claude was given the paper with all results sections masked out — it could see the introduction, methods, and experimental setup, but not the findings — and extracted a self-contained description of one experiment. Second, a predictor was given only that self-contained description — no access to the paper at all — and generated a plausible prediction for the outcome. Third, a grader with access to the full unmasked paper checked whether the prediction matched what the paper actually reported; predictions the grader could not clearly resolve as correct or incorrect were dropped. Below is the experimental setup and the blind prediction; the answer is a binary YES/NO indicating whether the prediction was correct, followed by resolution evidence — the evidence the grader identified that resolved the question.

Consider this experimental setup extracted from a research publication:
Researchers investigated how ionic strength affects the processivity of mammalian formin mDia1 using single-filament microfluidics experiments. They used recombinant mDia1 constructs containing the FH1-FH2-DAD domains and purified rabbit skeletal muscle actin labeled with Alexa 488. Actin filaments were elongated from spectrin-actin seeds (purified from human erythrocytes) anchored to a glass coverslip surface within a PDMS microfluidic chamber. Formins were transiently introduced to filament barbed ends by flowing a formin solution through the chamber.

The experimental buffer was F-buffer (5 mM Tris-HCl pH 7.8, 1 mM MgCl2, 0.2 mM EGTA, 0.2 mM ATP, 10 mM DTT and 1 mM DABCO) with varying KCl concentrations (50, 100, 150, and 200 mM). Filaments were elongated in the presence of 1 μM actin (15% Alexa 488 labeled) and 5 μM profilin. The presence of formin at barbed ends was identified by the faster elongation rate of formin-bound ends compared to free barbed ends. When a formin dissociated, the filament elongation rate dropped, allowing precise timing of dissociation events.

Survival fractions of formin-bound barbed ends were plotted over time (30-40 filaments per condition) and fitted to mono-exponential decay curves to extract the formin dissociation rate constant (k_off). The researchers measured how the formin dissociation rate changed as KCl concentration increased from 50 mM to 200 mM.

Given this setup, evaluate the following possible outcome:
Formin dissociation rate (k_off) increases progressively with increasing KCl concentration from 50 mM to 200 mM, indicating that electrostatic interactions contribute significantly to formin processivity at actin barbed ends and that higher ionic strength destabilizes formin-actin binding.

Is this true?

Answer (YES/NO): YES